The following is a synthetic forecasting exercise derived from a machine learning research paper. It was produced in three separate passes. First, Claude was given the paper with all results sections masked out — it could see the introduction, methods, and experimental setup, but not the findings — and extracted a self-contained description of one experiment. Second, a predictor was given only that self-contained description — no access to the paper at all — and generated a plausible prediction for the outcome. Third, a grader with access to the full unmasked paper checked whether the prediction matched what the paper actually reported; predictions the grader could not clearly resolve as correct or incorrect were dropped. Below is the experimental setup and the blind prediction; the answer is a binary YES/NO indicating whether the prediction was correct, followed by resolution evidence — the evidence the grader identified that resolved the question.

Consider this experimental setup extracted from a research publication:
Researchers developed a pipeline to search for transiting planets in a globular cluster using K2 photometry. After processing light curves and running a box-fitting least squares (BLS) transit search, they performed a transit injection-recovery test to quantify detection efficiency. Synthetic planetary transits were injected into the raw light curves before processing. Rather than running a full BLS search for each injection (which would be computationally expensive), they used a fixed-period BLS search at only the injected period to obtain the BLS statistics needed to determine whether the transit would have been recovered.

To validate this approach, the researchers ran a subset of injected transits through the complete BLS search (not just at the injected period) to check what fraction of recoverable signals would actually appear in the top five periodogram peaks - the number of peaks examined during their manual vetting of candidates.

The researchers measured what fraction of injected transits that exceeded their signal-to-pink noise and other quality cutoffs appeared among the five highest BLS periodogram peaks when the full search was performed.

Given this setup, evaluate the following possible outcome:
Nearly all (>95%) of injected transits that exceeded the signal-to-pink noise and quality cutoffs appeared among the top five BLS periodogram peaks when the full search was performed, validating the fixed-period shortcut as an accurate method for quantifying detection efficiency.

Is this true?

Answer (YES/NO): YES